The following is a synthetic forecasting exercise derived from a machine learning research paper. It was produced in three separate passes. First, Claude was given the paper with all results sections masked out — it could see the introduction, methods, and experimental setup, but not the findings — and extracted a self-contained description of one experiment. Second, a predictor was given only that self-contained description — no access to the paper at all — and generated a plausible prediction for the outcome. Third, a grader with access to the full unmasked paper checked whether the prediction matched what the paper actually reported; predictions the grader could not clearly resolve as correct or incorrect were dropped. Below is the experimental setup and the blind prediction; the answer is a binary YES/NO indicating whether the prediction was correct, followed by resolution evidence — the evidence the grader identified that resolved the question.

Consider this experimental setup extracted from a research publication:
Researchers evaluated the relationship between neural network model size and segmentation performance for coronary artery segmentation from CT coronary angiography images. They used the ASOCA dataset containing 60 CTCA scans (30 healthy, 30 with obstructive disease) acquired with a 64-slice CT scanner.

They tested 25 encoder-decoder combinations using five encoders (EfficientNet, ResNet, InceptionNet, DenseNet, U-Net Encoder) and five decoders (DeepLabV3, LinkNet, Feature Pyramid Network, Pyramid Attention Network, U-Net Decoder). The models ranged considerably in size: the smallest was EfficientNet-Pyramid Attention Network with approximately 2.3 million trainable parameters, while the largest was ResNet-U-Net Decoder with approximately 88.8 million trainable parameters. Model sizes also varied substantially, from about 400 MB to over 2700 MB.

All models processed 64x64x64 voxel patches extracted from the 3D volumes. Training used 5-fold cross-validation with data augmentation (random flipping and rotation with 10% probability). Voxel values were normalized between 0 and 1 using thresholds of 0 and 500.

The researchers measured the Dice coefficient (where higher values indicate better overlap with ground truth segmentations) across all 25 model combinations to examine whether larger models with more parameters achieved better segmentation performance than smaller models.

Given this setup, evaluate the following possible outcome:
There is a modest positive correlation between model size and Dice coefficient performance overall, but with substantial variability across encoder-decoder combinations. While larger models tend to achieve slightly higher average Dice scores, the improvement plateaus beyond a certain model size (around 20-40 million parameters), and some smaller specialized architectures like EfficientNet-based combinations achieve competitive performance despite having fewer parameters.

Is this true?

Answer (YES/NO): NO